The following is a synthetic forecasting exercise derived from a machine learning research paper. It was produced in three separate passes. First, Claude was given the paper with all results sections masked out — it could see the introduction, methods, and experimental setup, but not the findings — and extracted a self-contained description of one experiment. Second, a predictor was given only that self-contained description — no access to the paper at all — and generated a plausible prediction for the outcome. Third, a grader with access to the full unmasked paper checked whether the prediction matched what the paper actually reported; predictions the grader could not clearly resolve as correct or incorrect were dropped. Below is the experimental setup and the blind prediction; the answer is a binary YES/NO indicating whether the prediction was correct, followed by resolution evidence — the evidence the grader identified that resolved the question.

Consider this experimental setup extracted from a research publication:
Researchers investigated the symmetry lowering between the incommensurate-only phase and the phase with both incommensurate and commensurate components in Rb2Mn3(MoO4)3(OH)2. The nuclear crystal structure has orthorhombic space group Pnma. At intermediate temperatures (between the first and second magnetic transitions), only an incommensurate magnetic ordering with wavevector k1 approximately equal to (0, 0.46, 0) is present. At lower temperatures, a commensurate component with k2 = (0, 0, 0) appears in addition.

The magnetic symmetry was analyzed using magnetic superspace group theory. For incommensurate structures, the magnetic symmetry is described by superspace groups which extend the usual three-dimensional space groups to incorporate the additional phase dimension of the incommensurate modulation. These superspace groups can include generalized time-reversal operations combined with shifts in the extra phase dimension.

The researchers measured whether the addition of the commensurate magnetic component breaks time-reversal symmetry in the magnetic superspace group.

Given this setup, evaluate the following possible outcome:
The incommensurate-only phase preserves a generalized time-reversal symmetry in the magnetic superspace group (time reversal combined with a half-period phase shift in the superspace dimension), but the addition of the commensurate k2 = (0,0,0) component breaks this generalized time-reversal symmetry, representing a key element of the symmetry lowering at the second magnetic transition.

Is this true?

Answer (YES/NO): YES